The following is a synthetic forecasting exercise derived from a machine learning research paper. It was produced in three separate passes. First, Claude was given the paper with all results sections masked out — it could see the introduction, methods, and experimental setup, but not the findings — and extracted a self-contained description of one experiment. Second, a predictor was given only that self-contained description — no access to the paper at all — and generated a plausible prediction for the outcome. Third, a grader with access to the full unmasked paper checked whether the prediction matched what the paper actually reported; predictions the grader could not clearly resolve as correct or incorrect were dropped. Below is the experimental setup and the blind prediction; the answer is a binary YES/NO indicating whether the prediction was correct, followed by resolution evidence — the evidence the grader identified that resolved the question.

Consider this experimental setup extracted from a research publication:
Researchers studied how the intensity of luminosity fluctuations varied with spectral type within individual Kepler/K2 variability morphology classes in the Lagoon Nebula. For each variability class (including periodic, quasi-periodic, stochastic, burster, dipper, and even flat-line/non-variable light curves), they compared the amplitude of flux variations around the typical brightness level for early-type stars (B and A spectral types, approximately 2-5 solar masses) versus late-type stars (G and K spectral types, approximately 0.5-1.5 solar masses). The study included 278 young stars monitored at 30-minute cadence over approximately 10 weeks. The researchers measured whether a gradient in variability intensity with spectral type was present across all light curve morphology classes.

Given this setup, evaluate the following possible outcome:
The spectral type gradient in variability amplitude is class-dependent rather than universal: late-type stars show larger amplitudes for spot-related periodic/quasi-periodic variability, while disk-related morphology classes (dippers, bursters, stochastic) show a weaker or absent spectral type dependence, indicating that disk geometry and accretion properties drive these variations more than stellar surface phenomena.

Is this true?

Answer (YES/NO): NO